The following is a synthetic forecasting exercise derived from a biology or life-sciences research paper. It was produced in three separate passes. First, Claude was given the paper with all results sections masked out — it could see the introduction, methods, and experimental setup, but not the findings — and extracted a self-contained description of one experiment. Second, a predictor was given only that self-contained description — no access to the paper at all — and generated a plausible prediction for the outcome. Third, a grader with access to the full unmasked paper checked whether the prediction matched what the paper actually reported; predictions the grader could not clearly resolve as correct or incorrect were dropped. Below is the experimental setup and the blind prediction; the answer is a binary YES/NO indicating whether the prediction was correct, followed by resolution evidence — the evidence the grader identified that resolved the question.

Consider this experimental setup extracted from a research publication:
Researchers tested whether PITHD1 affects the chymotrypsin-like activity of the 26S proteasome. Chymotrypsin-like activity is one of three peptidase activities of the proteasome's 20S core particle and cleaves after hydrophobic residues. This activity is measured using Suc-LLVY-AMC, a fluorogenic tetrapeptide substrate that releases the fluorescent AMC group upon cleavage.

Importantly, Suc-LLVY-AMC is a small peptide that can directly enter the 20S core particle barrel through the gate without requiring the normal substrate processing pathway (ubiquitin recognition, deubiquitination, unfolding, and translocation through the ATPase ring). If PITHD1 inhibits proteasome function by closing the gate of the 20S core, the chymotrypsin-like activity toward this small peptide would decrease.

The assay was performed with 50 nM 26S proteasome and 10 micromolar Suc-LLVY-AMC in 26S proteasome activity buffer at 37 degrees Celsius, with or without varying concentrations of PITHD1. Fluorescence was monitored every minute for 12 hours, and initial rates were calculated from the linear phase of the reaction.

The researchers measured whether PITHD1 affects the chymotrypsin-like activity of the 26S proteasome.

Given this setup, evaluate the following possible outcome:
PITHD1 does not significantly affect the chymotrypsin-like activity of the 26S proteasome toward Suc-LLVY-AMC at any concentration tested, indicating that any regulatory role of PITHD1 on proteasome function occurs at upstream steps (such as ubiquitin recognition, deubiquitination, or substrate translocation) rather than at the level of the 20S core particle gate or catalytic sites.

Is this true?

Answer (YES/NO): NO